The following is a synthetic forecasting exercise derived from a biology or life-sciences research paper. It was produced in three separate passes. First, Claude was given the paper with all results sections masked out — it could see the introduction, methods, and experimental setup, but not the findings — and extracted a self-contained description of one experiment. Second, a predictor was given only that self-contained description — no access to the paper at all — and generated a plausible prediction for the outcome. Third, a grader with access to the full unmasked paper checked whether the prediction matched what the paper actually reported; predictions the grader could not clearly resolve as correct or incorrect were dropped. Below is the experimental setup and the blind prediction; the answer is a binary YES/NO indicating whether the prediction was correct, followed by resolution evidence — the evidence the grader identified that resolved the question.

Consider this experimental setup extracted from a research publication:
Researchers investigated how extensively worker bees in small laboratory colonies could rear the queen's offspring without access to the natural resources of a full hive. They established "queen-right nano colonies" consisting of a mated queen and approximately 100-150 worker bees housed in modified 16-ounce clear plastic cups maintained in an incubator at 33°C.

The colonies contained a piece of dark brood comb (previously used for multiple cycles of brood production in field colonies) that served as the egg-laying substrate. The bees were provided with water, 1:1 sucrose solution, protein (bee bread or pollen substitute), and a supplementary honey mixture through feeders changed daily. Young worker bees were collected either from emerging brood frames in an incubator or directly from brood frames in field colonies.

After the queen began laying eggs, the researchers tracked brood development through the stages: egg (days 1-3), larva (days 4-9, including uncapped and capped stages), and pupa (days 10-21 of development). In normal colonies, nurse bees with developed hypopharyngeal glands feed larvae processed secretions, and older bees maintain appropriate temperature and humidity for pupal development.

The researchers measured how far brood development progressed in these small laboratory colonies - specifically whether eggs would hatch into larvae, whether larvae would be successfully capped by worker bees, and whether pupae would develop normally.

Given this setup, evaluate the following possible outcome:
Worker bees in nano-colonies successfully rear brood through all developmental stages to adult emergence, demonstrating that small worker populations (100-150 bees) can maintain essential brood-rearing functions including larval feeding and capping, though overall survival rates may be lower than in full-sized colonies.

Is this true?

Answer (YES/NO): YES